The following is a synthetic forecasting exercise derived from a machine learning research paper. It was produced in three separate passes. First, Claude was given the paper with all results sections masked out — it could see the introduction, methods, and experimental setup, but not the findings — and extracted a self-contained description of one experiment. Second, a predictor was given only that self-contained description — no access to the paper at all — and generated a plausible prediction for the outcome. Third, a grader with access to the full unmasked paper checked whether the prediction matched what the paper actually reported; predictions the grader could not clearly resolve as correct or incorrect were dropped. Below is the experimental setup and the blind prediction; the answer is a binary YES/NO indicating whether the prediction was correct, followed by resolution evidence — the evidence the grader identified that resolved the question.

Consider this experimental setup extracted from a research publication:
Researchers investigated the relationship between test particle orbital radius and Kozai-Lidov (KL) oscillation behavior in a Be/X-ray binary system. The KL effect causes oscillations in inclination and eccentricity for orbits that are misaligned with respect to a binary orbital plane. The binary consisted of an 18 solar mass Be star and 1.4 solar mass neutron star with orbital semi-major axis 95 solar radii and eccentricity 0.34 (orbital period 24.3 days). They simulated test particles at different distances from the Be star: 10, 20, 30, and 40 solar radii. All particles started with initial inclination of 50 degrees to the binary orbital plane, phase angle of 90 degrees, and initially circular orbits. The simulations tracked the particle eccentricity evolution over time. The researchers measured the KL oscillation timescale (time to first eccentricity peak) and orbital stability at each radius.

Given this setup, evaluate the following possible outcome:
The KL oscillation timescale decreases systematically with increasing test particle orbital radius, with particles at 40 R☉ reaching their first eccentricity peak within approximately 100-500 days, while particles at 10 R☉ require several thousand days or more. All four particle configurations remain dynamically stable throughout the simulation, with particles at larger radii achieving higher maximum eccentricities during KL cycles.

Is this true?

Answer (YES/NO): NO